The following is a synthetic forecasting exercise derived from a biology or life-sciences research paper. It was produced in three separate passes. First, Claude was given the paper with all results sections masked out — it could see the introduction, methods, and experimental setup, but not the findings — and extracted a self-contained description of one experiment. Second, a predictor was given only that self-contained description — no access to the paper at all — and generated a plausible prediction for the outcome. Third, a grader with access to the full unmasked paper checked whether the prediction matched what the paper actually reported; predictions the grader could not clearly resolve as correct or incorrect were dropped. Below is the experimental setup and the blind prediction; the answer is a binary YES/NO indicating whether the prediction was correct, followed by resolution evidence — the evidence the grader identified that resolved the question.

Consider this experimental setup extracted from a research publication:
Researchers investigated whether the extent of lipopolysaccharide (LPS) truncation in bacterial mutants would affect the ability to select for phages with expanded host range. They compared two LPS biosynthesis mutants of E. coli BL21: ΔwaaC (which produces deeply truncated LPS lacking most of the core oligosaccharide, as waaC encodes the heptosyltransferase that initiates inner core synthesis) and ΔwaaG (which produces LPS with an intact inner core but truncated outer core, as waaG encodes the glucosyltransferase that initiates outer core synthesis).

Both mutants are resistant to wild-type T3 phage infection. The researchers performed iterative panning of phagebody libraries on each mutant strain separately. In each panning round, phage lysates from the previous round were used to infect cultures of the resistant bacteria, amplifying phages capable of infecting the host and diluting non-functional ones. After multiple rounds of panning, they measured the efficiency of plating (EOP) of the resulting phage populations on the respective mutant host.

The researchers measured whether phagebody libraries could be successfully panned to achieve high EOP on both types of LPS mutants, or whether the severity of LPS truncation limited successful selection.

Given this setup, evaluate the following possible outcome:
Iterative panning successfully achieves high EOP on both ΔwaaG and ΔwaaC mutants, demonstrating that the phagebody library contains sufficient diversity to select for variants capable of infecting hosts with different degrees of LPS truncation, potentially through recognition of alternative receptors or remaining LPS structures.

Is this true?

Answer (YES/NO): YES